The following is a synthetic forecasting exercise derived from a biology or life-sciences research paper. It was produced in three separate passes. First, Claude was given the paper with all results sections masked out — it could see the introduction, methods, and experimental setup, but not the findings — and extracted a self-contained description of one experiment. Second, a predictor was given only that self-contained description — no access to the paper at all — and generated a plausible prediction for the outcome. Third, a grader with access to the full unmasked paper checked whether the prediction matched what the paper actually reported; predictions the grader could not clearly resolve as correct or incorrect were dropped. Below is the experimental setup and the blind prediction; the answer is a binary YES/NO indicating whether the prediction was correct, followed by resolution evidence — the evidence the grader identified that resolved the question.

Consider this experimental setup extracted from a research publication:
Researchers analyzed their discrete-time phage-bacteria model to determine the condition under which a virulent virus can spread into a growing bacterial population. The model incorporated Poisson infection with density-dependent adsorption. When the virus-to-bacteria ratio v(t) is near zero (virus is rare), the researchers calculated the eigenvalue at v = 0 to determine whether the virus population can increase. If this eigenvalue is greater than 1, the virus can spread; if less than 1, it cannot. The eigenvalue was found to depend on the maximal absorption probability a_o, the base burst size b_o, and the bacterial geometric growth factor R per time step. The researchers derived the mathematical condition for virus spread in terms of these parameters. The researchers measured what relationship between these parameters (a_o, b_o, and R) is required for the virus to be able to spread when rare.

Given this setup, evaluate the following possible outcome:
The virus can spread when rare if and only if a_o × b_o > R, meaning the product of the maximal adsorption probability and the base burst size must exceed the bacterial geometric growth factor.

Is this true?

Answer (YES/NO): YES